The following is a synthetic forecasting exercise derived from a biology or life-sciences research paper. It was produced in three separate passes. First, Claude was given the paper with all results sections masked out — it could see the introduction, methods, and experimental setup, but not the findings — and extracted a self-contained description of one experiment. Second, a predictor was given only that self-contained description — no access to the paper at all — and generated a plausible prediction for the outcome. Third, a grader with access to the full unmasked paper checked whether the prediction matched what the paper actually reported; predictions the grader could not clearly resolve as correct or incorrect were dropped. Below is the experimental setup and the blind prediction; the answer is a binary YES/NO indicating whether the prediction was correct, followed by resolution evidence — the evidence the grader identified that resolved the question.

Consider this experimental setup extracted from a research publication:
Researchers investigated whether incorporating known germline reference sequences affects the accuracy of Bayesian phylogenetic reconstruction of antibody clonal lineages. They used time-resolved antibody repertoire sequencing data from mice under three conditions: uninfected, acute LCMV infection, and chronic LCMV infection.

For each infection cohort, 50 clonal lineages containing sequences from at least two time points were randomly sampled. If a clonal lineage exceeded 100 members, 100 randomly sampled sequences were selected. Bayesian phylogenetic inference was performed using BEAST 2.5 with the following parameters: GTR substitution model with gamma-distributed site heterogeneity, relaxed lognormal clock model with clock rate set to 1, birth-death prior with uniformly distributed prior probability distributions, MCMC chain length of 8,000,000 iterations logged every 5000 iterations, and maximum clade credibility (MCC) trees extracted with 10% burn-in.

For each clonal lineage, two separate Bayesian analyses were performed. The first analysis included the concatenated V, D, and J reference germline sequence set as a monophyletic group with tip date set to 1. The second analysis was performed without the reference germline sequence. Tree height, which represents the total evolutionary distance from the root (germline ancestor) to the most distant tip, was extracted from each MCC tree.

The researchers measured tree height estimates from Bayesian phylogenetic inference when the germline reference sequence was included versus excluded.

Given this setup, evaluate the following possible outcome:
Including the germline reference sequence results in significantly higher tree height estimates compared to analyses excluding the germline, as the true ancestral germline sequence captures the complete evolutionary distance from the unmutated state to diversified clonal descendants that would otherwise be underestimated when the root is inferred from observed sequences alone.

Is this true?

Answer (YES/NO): NO